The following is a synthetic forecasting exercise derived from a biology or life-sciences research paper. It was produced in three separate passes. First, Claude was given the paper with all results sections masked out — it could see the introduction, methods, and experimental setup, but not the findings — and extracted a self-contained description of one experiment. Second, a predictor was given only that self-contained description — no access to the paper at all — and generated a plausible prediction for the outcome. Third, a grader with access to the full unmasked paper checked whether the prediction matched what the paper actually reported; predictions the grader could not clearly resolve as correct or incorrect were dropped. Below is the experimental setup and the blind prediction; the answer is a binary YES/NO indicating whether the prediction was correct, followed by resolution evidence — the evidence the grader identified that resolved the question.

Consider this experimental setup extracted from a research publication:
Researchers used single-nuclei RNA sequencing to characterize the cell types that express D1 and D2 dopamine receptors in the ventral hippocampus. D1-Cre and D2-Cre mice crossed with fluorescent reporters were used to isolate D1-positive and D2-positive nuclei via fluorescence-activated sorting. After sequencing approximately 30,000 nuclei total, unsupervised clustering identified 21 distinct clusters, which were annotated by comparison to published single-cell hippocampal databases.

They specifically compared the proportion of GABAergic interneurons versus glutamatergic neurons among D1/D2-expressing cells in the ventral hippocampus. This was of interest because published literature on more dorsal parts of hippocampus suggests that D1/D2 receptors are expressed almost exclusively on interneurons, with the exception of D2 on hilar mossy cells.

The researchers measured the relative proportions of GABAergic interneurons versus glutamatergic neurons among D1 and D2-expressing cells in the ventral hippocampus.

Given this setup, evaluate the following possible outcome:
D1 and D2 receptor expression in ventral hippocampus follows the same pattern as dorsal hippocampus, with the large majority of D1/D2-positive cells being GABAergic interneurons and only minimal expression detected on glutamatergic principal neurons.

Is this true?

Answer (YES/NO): NO